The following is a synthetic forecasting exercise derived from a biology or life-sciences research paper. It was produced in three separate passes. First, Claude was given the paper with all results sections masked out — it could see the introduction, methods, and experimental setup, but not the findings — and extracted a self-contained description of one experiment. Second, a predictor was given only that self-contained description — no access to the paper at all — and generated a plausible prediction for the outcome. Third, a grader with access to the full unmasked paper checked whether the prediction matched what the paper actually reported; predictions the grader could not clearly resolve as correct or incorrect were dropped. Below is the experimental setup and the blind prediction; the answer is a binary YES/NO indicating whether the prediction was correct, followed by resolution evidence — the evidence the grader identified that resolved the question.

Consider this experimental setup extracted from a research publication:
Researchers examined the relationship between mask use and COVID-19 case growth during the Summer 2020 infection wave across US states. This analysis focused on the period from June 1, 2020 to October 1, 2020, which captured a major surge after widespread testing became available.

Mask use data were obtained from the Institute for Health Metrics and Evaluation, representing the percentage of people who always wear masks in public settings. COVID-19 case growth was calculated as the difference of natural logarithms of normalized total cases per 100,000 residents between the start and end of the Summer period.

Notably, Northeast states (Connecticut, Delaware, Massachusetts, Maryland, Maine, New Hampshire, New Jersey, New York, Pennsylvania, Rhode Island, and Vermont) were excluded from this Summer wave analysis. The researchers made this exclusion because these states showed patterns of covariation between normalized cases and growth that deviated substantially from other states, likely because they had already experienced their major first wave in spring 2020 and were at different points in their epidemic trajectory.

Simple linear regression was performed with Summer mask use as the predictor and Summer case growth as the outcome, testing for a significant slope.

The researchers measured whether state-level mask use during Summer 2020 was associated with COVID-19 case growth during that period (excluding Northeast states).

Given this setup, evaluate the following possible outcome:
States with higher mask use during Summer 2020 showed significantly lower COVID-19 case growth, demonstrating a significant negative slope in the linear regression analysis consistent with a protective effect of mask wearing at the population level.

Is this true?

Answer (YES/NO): NO